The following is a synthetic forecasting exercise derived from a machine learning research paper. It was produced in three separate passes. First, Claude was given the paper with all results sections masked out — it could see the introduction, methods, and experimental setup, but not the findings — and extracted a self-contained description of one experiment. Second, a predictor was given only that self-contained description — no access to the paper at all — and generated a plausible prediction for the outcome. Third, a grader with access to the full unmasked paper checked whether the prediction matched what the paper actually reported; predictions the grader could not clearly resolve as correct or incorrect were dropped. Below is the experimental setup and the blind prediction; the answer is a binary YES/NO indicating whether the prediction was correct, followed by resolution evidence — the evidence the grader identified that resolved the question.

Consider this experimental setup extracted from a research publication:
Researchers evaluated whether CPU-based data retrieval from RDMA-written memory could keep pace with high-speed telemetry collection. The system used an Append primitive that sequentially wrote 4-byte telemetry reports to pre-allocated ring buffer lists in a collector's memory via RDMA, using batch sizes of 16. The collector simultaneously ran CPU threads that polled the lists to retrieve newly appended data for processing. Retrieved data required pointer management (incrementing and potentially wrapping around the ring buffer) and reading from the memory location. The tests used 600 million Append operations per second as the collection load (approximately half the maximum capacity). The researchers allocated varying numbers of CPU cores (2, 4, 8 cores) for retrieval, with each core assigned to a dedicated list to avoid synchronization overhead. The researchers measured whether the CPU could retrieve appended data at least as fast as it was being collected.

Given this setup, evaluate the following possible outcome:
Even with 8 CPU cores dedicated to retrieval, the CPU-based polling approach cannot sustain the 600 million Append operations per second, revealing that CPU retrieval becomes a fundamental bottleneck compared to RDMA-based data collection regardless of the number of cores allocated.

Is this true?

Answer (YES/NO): NO